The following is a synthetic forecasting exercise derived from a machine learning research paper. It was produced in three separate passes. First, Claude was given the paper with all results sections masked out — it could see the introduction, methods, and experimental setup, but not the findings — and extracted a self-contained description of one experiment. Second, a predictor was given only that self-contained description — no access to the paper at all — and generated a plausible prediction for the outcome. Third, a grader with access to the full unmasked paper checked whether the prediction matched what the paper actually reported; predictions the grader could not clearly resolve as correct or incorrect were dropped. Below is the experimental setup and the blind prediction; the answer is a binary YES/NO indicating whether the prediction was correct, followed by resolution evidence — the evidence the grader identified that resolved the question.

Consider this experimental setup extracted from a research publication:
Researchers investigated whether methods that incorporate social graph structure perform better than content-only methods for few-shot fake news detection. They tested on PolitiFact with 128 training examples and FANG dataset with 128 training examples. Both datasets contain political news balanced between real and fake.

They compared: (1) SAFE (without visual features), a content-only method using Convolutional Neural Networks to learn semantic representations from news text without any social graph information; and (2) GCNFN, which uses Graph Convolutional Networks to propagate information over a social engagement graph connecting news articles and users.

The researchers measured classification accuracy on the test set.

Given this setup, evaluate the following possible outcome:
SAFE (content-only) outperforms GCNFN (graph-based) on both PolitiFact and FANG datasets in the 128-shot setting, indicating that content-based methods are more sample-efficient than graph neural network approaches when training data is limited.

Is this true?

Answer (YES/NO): NO